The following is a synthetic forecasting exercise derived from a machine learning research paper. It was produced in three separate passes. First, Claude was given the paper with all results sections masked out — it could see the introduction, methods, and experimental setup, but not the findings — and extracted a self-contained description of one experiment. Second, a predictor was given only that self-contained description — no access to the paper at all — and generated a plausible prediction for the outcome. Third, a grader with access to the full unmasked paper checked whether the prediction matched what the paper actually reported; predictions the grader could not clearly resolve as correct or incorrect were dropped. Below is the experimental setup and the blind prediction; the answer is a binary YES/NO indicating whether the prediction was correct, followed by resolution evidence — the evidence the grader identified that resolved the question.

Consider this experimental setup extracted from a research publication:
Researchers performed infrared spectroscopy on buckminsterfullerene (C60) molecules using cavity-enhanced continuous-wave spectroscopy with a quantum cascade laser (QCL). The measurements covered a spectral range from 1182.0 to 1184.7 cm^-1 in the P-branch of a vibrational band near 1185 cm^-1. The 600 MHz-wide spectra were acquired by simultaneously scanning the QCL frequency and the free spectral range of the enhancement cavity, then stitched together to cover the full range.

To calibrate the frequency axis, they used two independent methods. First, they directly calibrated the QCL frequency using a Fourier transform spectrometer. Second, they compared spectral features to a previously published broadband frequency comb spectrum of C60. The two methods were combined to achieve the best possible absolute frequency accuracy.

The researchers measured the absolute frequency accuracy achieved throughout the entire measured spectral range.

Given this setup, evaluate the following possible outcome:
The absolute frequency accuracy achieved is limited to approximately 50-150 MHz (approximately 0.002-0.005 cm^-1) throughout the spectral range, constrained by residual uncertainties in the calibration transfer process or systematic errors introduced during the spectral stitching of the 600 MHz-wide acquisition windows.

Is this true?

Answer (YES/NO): NO